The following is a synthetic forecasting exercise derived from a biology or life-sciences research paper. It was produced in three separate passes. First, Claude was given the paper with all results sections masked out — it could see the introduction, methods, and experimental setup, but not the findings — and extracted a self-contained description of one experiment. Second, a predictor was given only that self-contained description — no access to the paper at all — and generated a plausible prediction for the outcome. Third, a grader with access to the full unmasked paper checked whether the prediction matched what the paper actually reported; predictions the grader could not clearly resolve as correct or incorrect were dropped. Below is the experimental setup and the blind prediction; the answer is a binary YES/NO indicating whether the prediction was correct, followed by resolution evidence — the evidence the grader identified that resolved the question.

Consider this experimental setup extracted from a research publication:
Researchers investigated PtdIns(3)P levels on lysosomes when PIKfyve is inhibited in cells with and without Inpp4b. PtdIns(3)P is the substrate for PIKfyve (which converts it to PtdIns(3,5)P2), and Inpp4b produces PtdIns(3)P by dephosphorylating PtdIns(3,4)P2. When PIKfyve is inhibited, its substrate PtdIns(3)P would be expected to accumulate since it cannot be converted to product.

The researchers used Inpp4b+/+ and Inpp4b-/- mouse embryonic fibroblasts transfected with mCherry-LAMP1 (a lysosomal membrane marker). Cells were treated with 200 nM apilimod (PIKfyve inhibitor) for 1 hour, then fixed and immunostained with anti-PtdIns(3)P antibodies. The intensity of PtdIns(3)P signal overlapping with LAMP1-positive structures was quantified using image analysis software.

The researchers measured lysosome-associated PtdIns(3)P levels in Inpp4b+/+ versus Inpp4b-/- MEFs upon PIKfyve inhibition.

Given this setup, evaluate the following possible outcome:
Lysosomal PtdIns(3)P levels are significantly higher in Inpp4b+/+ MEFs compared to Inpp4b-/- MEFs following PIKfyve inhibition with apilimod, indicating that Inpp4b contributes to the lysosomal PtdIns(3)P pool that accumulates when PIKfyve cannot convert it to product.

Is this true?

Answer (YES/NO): NO